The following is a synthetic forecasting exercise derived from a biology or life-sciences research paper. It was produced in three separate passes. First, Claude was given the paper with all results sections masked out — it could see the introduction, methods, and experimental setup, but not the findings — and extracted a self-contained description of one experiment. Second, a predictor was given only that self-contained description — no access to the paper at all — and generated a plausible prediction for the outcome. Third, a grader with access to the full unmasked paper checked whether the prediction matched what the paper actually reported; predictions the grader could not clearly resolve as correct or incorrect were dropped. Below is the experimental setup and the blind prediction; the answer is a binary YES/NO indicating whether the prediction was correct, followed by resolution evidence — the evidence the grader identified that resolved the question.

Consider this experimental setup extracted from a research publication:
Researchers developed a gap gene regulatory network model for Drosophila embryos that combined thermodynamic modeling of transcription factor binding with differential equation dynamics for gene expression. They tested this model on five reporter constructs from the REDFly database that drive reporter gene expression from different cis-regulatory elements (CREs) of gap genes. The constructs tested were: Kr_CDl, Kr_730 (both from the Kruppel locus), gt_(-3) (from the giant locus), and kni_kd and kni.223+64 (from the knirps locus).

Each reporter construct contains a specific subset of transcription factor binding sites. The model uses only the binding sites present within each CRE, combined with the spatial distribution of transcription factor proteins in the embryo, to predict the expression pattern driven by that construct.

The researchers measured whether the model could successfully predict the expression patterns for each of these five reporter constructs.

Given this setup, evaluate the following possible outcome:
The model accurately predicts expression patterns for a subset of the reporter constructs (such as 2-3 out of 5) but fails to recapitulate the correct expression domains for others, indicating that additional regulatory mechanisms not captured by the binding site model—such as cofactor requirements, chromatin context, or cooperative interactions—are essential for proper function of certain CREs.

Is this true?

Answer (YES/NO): NO